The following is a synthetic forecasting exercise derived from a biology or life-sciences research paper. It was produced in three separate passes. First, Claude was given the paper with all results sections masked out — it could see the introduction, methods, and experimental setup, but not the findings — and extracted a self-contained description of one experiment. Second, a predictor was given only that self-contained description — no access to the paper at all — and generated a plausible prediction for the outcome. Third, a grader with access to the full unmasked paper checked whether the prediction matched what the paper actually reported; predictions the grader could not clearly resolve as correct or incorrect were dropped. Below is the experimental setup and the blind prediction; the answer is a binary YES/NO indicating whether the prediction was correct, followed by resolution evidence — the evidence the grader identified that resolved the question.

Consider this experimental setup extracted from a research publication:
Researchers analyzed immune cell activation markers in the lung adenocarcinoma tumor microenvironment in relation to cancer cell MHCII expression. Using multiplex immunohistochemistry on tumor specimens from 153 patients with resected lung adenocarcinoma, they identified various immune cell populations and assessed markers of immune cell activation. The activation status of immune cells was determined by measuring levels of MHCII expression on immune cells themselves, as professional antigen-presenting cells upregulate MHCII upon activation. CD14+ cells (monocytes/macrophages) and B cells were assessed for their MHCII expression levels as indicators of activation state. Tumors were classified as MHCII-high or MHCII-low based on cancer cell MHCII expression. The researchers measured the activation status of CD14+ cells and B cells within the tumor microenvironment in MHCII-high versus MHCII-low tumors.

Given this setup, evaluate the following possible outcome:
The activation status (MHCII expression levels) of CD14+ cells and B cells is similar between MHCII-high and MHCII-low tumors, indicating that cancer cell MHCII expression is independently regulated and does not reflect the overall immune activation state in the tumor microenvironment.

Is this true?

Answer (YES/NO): NO